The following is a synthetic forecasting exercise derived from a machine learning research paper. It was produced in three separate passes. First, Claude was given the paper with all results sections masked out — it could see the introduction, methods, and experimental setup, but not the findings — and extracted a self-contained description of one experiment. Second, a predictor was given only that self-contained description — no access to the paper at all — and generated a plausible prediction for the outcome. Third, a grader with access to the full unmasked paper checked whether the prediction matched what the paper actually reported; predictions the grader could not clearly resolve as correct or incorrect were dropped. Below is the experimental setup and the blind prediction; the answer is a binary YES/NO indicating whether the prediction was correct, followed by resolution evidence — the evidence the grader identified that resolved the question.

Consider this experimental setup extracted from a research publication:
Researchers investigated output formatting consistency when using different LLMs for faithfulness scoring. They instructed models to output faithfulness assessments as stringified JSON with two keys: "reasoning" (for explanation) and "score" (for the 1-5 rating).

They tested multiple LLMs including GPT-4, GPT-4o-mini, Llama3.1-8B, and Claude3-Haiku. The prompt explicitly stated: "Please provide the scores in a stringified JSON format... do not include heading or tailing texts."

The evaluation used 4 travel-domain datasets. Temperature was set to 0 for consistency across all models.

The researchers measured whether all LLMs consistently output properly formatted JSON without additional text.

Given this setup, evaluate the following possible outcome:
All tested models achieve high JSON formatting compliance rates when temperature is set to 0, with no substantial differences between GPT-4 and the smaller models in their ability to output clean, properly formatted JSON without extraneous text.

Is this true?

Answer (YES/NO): NO